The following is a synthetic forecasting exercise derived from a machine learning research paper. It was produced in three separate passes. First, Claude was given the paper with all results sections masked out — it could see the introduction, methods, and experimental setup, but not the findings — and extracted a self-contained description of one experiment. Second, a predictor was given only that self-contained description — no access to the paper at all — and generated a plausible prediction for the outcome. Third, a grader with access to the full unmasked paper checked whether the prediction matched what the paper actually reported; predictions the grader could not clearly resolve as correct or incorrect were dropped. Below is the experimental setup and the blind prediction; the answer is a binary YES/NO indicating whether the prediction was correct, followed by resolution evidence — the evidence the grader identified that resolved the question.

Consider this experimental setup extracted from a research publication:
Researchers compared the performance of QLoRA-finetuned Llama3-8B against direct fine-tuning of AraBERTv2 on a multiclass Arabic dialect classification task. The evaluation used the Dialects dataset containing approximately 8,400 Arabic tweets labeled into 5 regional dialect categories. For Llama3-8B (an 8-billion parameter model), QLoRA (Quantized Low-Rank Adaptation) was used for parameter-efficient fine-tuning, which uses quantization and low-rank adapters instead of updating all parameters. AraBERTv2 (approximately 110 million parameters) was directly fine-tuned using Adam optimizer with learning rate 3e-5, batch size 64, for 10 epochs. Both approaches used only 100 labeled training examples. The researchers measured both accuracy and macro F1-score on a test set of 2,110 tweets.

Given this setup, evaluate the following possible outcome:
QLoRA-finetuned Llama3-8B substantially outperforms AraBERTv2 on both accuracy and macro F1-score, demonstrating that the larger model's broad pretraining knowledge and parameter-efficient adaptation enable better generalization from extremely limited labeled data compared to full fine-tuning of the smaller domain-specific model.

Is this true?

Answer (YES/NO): NO